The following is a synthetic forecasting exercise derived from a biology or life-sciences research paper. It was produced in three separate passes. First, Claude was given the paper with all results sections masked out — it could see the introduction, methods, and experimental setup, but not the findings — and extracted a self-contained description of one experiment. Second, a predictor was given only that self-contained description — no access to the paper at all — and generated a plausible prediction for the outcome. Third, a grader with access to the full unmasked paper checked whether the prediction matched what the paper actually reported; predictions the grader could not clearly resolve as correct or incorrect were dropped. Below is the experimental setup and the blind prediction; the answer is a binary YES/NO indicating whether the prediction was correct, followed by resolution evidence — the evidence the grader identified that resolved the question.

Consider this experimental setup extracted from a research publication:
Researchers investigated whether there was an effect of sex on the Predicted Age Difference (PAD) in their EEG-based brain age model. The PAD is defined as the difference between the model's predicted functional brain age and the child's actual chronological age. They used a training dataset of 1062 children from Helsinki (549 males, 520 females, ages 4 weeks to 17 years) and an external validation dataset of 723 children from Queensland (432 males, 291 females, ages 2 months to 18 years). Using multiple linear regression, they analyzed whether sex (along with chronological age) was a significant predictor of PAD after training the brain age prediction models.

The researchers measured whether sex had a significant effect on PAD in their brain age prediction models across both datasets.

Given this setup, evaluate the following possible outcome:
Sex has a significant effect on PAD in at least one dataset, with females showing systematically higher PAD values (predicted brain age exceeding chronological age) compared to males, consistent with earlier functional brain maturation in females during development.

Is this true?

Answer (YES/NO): NO